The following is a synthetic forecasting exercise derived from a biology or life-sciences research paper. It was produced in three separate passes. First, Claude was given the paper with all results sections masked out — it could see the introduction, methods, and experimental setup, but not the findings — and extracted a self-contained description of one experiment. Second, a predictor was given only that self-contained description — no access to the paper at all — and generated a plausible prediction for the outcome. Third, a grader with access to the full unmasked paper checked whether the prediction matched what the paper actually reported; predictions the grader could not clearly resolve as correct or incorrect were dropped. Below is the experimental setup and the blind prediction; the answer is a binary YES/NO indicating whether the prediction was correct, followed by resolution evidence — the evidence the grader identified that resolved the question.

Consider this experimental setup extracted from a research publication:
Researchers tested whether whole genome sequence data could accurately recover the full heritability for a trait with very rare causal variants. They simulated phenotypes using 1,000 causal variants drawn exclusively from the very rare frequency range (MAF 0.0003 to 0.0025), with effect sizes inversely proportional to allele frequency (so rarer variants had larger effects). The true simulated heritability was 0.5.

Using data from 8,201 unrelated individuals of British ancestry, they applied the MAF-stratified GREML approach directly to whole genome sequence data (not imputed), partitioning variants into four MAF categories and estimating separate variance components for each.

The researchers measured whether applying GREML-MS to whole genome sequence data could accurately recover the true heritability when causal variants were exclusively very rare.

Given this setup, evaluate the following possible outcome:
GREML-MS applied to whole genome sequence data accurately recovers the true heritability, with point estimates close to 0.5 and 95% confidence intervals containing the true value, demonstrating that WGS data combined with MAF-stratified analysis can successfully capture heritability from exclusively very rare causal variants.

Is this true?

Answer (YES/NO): YES